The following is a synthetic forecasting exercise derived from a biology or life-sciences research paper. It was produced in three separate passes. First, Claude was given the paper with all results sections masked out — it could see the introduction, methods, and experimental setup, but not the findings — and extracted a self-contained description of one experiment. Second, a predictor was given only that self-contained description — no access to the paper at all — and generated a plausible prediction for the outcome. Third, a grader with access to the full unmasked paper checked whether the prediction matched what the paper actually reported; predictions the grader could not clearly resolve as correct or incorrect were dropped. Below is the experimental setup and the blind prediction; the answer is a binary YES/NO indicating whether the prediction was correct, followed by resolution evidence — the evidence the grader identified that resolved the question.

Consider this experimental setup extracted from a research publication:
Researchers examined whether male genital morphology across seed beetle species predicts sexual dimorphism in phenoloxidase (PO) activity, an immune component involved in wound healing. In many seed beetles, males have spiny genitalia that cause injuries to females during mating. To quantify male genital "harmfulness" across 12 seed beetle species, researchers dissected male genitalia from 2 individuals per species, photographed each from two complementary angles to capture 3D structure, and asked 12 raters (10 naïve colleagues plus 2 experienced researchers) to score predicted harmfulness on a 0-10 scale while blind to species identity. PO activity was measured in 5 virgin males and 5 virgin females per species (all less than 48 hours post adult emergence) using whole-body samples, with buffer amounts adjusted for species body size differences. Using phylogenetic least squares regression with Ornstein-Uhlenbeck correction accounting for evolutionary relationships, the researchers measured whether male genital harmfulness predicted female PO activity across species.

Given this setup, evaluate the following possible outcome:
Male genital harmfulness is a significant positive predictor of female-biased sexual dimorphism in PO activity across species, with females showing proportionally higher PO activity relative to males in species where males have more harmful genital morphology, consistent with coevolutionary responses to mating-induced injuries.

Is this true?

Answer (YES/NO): YES